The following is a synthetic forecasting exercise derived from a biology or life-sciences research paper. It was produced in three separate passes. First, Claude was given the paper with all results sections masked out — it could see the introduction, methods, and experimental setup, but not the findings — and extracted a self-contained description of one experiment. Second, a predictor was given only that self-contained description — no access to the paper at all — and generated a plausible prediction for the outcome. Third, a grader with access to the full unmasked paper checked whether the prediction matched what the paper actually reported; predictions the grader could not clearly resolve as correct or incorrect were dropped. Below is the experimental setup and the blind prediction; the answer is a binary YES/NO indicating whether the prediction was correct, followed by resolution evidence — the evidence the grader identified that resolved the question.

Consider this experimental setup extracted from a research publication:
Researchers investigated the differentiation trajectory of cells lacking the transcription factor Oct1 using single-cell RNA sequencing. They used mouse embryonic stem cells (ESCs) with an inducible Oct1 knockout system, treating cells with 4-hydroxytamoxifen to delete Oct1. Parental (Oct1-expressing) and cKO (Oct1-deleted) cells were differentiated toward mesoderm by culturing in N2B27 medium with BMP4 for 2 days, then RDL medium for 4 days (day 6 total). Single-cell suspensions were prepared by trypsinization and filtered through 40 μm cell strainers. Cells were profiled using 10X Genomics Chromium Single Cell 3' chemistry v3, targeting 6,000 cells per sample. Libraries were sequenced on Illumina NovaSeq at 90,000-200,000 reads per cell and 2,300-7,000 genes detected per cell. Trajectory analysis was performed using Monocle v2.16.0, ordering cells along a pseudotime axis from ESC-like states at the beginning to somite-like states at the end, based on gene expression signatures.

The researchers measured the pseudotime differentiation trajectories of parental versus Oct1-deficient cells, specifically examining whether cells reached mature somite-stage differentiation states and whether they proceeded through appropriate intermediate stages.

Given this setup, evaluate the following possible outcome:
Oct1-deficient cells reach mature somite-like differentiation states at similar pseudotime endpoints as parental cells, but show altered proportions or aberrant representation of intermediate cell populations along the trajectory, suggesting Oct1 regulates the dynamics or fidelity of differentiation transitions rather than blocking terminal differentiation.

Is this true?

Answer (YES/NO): NO